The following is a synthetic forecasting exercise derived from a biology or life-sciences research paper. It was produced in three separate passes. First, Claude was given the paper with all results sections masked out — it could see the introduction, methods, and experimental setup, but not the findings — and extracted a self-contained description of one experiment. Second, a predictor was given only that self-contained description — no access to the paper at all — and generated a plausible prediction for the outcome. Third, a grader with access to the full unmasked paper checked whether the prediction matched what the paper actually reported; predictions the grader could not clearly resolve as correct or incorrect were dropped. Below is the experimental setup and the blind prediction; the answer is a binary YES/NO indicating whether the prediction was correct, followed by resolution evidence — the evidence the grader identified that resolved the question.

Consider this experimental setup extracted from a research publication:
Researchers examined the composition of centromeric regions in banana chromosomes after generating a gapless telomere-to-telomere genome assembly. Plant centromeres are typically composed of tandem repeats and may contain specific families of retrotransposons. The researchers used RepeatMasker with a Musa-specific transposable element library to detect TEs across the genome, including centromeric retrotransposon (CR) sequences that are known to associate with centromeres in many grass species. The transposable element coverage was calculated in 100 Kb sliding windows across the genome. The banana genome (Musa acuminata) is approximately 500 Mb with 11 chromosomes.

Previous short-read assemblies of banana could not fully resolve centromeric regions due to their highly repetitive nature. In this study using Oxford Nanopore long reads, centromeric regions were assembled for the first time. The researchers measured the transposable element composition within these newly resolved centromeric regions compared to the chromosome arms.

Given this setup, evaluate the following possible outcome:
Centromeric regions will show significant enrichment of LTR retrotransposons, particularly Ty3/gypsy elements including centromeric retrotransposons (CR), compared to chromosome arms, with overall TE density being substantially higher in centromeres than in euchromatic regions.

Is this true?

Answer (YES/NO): NO